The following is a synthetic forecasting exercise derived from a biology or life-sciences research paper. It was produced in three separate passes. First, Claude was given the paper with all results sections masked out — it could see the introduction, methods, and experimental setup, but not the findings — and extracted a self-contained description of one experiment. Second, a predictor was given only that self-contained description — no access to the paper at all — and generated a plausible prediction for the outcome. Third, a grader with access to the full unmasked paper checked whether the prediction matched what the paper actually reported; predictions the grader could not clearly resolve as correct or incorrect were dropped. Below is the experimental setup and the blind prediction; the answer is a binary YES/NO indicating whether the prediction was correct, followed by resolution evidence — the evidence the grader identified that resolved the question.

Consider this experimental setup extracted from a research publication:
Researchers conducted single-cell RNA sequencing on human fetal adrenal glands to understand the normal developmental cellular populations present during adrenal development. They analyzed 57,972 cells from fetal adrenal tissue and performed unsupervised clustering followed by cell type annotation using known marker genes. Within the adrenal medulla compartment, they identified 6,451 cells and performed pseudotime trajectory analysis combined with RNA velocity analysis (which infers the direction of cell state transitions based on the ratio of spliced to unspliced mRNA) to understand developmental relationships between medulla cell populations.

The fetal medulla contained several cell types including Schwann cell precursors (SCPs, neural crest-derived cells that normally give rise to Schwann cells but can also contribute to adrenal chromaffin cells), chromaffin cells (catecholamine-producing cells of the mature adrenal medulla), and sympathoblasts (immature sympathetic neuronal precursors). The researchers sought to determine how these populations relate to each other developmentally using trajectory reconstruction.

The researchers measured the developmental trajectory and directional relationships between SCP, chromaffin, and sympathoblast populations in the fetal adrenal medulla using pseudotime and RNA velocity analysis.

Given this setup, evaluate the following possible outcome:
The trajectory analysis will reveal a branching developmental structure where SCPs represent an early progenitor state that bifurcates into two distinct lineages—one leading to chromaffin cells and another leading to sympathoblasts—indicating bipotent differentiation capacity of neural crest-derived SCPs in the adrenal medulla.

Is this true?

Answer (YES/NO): YES